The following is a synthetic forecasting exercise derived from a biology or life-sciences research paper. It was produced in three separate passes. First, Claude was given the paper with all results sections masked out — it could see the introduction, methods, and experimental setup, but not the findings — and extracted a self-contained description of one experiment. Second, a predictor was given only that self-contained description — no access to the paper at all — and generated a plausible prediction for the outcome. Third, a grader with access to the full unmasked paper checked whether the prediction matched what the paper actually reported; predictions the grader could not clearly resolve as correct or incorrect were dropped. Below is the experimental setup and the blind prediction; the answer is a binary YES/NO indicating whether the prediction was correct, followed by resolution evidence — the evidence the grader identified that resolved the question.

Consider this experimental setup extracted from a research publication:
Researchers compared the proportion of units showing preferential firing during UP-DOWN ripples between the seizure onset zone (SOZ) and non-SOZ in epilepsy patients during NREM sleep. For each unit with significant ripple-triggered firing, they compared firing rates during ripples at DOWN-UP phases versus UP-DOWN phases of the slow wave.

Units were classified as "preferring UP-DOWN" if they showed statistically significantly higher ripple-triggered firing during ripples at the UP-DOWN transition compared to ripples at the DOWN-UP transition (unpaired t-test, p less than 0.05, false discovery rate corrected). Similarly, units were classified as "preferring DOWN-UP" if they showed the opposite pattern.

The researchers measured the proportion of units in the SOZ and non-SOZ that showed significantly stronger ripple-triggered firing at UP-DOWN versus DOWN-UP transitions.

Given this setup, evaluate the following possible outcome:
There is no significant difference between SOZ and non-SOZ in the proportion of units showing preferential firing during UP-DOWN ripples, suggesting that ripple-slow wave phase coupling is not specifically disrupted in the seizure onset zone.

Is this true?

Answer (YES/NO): NO